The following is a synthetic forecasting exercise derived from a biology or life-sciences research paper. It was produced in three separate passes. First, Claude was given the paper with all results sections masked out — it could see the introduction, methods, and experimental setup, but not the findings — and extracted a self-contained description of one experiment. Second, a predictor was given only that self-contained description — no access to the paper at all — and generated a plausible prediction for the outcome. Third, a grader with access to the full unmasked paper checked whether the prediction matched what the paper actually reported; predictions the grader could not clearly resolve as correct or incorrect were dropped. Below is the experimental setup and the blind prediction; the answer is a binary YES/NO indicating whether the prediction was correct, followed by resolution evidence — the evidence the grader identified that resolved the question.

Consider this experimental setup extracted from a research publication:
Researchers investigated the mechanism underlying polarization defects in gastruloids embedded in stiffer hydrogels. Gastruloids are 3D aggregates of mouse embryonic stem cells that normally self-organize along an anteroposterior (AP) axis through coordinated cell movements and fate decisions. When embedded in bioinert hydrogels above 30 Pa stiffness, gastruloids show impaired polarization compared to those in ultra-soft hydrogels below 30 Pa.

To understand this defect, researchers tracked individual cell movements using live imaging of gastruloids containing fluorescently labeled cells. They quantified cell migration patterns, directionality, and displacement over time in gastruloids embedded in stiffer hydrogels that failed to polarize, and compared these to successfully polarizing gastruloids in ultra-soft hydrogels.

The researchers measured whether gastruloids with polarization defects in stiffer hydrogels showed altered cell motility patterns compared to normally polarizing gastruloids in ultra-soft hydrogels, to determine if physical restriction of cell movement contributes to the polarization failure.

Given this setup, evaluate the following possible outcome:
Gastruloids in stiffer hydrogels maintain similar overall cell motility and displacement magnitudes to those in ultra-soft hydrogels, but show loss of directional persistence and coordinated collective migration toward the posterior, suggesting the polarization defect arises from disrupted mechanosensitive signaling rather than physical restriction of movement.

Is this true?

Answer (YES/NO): NO